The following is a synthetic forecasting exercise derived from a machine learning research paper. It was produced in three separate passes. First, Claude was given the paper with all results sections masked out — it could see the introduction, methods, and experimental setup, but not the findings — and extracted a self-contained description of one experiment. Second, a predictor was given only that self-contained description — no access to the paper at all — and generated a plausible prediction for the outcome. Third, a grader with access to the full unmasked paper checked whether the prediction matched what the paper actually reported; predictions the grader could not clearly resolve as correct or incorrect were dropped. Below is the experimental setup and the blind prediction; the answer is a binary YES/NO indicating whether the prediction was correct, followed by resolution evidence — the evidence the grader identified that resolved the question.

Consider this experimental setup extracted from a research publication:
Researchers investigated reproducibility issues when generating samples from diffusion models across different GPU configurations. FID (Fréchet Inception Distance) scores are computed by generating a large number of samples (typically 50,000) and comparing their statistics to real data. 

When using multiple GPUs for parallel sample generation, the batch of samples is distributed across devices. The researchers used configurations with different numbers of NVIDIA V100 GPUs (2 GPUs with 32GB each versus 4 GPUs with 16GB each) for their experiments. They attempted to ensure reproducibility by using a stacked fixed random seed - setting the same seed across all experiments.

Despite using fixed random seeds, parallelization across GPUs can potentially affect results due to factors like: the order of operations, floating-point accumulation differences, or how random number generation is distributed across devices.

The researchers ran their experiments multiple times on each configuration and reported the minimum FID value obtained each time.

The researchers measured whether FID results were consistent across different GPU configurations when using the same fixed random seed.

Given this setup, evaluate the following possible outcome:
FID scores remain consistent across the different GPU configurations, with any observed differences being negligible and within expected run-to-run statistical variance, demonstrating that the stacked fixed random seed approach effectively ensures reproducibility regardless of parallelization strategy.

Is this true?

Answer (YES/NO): NO